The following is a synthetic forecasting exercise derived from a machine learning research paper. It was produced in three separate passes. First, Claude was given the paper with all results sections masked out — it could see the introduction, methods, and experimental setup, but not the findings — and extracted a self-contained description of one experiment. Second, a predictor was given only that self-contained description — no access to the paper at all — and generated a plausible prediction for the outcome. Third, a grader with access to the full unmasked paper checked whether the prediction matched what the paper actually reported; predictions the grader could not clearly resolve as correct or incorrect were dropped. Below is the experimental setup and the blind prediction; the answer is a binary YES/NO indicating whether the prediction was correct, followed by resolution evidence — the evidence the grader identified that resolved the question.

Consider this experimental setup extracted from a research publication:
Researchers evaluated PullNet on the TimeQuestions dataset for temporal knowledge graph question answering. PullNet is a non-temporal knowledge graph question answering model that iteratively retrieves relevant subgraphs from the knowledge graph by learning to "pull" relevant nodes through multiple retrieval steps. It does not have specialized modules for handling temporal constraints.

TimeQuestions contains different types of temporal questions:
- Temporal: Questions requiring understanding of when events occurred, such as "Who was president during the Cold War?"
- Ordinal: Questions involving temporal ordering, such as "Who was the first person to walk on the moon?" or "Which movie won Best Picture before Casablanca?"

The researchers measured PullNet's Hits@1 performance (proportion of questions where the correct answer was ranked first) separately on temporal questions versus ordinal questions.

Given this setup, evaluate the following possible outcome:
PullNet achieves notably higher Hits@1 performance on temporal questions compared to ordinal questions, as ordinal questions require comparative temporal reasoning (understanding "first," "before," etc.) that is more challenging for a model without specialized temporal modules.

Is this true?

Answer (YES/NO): YES